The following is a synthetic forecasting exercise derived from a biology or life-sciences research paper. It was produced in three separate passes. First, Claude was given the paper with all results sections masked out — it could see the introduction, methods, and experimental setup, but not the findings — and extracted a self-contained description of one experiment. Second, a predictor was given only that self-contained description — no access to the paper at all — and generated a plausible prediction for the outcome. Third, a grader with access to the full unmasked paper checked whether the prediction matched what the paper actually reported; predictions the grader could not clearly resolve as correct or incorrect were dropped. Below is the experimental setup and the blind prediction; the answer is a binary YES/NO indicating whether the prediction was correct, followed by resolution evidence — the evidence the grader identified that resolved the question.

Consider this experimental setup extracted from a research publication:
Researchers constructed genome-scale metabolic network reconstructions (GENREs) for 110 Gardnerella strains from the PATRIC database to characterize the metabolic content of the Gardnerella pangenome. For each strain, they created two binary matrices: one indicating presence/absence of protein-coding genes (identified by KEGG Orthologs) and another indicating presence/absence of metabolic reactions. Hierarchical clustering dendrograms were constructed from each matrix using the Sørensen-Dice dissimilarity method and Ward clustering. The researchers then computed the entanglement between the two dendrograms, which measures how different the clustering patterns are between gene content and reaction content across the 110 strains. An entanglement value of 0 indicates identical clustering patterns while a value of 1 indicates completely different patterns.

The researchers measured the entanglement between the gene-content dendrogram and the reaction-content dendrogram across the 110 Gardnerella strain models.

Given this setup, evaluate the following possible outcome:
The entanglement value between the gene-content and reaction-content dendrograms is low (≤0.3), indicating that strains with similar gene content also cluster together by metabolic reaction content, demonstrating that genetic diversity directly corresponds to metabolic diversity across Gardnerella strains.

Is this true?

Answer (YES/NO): NO